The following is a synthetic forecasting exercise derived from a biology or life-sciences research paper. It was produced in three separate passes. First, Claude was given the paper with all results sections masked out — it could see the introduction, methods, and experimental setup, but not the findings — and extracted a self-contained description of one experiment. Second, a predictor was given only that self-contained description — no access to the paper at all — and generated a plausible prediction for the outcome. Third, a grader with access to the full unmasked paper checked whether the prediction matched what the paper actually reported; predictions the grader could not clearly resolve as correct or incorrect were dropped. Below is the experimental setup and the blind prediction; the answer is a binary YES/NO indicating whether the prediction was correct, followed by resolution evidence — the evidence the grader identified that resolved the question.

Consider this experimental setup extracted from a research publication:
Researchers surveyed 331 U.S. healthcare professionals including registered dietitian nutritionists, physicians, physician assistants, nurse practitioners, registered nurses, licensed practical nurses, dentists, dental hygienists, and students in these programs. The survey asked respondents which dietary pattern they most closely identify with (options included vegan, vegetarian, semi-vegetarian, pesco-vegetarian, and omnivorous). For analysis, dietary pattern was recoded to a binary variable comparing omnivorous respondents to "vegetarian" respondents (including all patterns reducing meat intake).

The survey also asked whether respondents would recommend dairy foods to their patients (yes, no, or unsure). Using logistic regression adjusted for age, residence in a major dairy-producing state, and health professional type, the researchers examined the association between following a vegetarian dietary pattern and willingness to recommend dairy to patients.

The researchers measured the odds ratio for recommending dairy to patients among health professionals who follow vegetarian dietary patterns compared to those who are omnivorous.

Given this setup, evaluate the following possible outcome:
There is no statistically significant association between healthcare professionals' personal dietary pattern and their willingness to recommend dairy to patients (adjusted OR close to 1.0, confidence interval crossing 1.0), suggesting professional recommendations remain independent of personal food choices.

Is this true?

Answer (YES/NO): NO